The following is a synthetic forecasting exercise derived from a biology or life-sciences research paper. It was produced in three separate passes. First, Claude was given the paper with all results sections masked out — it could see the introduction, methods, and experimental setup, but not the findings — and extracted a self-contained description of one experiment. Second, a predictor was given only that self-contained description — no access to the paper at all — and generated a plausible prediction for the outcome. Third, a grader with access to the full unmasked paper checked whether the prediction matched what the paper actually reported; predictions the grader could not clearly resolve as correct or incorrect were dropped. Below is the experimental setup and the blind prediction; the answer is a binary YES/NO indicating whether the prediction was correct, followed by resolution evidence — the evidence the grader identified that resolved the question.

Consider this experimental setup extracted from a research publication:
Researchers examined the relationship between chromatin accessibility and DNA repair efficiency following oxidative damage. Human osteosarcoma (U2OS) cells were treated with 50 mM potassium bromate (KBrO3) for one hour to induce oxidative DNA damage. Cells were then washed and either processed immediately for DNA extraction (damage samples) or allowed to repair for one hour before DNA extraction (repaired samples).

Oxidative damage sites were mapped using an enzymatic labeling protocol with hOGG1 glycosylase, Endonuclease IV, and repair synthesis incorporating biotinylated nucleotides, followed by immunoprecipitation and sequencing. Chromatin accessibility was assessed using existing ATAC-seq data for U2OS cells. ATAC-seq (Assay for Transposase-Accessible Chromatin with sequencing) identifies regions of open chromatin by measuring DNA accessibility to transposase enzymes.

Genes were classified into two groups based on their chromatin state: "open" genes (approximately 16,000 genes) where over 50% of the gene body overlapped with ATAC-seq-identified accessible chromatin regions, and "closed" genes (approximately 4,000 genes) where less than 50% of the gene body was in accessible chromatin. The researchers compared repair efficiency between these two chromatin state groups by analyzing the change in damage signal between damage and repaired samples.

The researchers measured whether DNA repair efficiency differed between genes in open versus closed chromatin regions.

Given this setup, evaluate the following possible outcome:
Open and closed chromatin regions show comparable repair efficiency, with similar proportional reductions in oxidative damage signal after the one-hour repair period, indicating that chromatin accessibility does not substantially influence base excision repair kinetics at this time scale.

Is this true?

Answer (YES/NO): NO